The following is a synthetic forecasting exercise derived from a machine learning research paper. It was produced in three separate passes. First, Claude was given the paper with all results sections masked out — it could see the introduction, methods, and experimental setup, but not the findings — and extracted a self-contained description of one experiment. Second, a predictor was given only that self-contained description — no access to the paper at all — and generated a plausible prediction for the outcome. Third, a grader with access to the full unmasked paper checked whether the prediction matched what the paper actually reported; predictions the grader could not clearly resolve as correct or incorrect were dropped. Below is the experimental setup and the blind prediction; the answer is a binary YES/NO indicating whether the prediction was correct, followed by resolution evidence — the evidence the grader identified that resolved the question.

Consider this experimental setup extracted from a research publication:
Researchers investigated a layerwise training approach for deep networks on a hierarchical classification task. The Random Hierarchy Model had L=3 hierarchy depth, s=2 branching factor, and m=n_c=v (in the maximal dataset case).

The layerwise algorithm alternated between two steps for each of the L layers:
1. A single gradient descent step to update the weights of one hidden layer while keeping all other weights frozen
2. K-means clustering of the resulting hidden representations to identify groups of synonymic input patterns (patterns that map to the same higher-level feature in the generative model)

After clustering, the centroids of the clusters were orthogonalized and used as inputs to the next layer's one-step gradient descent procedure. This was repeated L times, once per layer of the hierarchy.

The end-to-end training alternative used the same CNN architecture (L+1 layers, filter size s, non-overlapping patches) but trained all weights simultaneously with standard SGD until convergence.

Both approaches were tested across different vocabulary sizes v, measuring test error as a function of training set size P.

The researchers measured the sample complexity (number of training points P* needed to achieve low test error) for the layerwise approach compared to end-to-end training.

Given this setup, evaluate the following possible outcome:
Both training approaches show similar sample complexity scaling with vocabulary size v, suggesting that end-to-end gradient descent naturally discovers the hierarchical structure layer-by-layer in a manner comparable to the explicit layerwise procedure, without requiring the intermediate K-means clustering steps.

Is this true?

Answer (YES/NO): NO